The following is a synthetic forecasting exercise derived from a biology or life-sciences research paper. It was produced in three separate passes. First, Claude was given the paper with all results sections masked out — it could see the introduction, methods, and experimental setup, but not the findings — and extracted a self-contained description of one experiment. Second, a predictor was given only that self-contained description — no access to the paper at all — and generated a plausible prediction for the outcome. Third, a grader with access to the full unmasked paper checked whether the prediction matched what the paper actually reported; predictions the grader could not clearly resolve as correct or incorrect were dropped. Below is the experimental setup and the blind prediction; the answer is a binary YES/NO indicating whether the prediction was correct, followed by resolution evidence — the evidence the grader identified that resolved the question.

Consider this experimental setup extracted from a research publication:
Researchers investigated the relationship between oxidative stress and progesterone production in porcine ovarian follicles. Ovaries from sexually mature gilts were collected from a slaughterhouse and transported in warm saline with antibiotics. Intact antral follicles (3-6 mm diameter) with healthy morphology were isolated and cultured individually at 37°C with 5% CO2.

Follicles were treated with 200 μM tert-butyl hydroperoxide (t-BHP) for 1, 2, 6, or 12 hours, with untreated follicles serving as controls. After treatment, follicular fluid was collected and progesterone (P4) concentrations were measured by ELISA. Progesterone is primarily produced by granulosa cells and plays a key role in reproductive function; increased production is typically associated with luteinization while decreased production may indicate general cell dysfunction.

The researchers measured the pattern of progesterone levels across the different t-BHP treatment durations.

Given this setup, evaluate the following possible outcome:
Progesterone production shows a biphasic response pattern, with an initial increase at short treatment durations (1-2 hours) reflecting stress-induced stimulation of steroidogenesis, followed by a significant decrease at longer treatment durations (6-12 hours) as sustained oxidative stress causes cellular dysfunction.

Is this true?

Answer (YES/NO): NO